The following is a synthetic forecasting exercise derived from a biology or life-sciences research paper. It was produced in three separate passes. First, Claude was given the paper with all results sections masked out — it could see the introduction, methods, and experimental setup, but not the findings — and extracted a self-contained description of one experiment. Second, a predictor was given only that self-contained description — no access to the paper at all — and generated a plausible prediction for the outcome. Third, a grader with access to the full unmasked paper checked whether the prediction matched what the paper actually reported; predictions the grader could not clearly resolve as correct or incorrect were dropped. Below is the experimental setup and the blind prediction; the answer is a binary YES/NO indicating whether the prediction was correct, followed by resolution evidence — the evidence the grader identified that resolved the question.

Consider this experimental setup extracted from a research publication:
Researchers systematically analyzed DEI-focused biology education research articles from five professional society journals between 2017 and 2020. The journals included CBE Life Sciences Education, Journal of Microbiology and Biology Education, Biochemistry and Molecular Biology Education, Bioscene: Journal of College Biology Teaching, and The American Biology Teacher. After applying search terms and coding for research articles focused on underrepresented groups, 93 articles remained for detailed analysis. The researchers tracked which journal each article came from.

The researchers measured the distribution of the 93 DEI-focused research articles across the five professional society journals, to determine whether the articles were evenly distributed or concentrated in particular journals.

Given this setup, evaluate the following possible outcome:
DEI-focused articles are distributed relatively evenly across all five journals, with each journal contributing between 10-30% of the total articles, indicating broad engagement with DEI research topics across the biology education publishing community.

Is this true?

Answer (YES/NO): NO